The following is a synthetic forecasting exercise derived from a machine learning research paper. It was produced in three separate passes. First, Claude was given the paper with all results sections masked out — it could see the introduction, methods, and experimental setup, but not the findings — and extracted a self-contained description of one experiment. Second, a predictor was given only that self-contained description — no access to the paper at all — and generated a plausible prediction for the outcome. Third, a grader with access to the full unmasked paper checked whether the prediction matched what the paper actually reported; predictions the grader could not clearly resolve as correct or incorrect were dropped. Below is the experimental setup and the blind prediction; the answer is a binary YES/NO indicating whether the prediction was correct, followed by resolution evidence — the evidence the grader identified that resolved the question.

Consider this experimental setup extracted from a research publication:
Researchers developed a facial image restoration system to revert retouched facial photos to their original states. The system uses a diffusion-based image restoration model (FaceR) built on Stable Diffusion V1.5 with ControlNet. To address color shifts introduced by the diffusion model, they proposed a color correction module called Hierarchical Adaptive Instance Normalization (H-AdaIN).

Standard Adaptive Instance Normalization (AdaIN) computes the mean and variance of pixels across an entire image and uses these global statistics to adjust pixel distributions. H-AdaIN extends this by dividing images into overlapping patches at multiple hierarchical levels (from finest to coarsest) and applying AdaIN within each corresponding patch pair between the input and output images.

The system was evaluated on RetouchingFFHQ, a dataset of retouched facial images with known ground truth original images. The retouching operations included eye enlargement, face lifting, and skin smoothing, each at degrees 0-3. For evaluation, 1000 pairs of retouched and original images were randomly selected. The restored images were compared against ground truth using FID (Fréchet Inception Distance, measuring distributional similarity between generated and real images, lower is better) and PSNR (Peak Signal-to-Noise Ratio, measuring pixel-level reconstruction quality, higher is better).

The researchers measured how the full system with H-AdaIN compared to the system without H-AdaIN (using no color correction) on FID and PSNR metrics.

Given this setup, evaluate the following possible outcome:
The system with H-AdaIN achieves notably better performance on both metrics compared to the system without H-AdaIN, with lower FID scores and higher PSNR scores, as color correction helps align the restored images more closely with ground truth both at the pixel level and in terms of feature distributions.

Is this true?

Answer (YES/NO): YES